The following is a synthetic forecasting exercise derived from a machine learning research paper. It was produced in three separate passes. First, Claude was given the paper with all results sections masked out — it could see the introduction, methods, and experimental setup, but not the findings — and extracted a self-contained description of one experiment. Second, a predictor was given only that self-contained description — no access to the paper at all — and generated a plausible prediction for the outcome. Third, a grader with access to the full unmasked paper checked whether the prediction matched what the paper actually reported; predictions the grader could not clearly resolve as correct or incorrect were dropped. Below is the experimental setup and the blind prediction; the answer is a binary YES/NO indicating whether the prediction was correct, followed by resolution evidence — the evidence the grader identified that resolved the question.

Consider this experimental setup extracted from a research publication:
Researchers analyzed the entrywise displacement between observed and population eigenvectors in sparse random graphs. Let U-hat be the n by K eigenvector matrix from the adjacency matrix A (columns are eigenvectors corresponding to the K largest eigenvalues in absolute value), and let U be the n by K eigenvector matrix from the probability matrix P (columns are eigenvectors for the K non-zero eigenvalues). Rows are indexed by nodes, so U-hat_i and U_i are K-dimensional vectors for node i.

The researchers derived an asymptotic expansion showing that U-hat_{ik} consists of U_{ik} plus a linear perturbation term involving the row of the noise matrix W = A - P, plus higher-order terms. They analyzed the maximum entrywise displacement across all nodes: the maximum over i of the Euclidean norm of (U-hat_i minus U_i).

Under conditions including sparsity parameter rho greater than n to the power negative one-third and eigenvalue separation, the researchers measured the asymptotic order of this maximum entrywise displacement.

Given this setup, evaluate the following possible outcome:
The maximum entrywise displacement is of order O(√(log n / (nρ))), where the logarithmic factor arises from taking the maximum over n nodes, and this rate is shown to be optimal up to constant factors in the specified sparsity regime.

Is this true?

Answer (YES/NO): NO